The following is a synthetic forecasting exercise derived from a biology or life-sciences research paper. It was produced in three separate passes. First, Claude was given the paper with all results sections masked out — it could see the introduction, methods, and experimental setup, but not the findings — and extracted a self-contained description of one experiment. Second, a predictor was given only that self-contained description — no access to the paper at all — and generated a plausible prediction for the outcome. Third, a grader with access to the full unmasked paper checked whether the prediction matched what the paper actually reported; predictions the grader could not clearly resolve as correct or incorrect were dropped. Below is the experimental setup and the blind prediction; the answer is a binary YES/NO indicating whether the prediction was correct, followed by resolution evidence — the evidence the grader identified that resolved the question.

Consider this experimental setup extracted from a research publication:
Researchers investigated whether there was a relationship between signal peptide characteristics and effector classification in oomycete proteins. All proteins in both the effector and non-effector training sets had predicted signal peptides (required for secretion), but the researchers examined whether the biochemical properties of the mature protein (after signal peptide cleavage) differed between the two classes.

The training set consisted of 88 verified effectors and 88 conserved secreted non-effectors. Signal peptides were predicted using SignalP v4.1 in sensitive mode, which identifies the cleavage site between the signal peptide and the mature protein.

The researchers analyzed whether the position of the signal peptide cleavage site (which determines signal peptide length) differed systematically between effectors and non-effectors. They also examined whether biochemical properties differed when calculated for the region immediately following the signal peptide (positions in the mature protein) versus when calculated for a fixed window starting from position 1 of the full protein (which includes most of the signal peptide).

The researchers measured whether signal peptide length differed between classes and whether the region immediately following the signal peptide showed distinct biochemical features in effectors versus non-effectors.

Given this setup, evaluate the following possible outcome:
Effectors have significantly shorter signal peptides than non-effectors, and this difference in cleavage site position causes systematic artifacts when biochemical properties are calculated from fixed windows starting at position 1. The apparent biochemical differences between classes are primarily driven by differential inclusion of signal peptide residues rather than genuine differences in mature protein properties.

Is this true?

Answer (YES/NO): NO